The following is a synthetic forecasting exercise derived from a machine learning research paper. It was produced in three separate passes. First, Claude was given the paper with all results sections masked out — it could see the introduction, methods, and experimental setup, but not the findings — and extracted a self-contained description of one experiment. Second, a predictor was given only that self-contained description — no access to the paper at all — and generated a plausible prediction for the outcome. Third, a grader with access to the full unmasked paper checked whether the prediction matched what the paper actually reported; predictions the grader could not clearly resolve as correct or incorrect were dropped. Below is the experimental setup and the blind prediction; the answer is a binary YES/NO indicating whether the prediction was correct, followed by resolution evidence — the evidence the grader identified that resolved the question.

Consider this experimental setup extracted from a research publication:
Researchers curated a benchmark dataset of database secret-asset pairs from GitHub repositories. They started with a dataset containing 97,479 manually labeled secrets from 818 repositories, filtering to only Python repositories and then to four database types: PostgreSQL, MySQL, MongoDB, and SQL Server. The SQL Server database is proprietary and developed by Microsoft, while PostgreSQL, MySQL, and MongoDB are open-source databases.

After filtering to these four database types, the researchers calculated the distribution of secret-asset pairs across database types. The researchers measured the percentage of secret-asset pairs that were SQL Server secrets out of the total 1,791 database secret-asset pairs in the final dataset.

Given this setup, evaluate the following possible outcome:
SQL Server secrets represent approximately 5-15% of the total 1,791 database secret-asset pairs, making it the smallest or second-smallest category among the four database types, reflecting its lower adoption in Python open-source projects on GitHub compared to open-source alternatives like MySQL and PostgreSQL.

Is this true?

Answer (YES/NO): NO